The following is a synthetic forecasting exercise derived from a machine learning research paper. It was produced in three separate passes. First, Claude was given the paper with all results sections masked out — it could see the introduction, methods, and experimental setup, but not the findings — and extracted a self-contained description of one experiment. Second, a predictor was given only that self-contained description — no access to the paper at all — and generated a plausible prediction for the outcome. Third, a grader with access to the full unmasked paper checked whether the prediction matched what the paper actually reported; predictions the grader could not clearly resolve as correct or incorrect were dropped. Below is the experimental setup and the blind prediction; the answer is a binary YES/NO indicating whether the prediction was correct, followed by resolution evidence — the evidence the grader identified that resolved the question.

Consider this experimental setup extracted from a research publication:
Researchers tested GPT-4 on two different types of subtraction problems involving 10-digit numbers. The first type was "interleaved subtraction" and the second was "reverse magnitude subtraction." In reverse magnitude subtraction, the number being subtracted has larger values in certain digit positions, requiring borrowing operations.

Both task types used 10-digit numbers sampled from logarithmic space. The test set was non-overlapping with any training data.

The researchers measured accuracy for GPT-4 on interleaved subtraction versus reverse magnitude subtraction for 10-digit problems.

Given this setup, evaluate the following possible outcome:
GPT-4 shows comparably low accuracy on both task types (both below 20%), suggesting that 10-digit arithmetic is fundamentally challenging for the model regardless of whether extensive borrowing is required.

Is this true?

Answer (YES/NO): NO